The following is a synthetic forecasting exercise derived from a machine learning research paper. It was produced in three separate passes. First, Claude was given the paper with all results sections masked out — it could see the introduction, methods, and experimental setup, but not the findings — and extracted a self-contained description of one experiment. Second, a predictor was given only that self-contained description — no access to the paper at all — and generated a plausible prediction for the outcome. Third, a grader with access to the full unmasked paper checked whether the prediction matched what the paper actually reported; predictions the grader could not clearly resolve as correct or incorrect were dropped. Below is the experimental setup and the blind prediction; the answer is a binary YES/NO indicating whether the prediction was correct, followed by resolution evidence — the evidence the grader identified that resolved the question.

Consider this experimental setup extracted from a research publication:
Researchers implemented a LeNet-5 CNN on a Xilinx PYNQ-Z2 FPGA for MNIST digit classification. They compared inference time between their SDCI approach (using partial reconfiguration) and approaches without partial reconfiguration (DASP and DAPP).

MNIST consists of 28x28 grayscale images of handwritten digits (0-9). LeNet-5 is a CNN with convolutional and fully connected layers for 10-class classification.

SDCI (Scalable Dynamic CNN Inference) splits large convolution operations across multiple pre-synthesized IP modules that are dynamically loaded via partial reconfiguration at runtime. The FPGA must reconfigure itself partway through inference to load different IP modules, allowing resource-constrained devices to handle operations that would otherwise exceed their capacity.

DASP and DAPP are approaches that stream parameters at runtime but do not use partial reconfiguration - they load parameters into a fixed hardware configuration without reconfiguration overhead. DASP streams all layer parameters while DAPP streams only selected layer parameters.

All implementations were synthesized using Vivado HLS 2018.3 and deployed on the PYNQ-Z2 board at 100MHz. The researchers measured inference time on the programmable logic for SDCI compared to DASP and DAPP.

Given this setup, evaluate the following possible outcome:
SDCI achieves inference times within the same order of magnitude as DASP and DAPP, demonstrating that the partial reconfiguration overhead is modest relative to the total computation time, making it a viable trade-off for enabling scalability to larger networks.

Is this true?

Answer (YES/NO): NO